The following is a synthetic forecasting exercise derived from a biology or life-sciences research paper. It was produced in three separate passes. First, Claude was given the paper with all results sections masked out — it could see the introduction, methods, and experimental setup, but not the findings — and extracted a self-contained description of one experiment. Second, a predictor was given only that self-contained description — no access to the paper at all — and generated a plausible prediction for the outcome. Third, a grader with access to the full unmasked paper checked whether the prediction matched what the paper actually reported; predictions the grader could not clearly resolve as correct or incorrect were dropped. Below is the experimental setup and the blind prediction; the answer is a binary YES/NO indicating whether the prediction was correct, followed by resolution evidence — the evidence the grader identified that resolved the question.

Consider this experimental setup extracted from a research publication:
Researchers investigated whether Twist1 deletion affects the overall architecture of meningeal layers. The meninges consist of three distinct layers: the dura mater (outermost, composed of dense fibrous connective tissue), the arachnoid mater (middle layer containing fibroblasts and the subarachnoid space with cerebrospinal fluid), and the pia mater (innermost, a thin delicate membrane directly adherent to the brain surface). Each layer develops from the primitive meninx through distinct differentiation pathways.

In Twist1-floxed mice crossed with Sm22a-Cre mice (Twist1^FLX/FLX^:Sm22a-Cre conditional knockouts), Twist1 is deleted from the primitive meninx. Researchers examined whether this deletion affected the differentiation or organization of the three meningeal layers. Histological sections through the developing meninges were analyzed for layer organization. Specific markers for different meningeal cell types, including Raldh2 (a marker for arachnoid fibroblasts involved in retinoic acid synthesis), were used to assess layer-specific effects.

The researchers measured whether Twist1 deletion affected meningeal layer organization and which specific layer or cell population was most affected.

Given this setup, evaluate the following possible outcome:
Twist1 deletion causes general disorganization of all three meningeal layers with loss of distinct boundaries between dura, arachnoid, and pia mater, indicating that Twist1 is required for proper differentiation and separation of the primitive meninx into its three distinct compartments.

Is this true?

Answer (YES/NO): NO